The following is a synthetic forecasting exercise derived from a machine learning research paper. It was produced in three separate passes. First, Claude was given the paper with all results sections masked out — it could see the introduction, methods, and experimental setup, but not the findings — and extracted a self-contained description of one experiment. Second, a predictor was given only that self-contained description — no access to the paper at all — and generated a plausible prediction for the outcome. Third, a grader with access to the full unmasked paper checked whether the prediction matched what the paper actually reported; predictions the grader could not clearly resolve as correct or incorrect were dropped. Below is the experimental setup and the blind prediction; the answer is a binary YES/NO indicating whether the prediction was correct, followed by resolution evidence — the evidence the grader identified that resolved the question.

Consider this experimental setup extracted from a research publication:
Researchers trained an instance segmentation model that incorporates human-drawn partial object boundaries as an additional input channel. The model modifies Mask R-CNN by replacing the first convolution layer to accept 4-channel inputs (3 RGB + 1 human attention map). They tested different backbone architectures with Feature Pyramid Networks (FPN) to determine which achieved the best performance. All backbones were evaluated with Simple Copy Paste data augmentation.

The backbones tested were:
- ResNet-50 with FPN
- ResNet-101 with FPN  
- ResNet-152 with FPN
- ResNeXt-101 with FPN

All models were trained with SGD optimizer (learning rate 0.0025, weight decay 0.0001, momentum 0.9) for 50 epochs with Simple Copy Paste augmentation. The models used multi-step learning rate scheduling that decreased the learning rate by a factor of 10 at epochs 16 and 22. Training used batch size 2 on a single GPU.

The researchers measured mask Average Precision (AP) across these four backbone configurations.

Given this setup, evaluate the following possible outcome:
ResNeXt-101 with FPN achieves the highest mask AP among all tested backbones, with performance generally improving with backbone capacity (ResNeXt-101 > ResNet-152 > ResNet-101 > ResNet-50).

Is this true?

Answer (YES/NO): YES